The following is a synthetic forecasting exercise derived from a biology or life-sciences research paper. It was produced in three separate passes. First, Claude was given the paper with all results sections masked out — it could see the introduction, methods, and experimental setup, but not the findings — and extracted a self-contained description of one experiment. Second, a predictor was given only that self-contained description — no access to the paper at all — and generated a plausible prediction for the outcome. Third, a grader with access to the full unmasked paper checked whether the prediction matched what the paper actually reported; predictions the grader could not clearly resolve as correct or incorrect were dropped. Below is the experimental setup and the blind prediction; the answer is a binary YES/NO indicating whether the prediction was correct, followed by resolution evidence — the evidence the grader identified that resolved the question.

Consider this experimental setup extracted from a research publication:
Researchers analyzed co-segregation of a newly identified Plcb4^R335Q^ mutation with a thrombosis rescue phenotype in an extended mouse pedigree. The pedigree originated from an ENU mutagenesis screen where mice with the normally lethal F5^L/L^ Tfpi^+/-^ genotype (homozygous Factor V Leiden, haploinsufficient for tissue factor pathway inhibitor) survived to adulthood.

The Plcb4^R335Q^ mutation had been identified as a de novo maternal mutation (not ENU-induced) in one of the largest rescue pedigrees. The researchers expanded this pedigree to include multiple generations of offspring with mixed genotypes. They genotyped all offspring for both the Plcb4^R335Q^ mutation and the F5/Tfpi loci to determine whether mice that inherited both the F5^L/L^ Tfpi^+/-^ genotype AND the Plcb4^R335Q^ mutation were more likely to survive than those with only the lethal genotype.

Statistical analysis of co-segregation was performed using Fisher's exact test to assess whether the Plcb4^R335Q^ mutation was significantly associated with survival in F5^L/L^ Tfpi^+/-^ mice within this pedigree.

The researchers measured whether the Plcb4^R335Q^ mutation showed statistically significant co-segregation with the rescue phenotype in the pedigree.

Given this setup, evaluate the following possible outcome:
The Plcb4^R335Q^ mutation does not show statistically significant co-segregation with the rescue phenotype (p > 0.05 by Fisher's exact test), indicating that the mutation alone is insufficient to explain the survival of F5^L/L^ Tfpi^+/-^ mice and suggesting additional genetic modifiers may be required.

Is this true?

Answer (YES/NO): NO